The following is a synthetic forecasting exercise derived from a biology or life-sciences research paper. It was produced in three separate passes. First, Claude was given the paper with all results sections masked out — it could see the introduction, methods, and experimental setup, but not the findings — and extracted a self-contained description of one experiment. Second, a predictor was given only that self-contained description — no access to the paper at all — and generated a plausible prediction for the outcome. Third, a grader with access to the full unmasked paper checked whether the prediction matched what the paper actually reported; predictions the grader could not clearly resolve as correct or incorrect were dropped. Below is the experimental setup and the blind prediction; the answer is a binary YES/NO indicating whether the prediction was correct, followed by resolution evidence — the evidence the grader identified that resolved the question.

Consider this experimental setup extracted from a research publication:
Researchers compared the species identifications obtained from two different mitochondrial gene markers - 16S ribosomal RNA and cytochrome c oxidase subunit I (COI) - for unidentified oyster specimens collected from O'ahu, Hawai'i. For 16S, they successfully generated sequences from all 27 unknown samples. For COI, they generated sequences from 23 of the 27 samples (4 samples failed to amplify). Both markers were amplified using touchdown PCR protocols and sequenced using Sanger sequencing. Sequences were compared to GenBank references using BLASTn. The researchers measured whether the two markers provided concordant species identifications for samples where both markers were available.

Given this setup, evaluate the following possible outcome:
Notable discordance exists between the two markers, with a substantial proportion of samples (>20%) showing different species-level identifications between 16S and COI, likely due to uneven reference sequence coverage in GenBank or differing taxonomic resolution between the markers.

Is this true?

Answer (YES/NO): NO